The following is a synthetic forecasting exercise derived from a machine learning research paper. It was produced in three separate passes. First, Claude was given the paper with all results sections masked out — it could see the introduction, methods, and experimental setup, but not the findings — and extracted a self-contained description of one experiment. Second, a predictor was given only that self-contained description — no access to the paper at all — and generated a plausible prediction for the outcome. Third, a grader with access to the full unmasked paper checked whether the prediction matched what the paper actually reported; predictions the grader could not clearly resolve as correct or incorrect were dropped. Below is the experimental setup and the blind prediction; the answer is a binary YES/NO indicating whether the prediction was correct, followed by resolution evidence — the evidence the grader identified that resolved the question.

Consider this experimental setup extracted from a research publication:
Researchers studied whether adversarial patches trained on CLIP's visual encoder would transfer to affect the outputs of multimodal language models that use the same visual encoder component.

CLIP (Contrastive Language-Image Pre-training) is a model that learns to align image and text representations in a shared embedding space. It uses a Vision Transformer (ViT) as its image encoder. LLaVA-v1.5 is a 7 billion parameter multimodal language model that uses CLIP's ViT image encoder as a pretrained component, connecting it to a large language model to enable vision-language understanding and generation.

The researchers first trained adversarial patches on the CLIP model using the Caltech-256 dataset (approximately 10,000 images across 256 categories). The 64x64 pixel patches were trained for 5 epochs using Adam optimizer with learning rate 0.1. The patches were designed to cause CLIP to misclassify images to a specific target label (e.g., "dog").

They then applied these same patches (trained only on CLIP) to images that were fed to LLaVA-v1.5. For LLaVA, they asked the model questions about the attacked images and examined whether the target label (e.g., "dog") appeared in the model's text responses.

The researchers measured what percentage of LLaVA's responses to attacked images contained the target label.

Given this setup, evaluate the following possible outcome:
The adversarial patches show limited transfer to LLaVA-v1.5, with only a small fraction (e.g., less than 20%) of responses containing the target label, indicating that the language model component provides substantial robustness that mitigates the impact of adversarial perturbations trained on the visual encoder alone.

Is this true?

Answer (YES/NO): NO